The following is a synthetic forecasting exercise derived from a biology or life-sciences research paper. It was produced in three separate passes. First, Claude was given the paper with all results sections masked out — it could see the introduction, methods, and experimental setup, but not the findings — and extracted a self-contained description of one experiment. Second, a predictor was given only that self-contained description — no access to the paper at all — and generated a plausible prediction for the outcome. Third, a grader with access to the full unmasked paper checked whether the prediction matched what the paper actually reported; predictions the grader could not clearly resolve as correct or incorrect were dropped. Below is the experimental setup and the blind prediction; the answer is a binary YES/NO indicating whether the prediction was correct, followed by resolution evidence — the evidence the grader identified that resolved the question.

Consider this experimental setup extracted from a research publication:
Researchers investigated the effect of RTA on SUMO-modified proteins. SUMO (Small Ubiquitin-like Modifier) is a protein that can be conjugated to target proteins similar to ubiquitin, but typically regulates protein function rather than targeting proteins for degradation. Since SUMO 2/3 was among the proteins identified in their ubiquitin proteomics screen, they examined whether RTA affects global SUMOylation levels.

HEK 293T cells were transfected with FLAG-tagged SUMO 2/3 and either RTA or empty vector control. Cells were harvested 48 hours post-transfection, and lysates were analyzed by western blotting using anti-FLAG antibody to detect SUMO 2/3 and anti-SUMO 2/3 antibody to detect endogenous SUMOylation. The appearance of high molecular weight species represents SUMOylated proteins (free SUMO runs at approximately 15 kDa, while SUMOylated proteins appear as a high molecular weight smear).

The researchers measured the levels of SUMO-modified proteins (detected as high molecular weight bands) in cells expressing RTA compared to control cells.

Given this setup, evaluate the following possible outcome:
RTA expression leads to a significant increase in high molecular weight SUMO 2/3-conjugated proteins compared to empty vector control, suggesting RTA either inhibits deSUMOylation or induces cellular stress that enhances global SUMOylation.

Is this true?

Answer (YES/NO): NO